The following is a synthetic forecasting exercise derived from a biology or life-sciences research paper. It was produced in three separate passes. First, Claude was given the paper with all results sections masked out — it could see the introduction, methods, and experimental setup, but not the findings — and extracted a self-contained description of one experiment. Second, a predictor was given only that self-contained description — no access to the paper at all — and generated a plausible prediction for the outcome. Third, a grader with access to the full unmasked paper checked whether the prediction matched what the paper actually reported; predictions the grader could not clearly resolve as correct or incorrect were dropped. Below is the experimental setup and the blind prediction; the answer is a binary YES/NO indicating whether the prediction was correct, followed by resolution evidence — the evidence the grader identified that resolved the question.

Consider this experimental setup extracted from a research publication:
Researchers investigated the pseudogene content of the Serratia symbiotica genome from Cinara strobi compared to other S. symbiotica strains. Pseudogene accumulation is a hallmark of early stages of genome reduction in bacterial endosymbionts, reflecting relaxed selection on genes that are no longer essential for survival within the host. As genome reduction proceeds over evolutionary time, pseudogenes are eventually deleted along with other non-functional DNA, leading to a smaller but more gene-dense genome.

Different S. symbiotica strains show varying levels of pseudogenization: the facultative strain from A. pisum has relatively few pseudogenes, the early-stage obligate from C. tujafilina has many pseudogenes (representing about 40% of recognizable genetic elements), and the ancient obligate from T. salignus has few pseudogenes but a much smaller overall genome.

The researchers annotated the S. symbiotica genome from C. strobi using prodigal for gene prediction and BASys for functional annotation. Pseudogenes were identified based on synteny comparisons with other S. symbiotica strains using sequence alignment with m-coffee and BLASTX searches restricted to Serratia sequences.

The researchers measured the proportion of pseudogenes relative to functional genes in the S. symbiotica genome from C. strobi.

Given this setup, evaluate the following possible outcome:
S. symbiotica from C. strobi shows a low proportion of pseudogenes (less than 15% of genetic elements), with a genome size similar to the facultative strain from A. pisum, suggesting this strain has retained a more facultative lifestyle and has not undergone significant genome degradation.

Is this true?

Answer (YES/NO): NO